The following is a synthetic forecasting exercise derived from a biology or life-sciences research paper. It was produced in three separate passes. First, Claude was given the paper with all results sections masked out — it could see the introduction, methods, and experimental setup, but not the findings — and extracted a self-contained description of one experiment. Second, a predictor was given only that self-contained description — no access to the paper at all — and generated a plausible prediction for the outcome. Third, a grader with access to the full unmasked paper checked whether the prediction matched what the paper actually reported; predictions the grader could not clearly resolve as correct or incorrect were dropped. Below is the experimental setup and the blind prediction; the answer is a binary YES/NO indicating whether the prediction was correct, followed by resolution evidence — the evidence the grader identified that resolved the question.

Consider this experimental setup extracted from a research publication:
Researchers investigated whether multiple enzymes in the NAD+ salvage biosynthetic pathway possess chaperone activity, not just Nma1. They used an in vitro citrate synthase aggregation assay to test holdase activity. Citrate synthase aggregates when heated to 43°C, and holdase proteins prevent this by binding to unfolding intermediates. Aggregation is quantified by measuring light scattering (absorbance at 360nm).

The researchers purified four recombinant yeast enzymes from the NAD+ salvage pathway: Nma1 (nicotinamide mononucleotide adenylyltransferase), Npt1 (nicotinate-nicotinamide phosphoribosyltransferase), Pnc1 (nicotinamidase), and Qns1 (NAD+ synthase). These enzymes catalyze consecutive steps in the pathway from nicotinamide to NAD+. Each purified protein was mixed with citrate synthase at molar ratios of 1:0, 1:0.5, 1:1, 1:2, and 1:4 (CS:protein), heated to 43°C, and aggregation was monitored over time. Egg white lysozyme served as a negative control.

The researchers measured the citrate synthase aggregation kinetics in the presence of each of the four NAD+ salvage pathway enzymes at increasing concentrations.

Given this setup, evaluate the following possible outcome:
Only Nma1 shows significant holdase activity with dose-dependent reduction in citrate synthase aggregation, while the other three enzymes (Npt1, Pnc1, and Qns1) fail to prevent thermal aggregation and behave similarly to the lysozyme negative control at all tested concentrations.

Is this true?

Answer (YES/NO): NO